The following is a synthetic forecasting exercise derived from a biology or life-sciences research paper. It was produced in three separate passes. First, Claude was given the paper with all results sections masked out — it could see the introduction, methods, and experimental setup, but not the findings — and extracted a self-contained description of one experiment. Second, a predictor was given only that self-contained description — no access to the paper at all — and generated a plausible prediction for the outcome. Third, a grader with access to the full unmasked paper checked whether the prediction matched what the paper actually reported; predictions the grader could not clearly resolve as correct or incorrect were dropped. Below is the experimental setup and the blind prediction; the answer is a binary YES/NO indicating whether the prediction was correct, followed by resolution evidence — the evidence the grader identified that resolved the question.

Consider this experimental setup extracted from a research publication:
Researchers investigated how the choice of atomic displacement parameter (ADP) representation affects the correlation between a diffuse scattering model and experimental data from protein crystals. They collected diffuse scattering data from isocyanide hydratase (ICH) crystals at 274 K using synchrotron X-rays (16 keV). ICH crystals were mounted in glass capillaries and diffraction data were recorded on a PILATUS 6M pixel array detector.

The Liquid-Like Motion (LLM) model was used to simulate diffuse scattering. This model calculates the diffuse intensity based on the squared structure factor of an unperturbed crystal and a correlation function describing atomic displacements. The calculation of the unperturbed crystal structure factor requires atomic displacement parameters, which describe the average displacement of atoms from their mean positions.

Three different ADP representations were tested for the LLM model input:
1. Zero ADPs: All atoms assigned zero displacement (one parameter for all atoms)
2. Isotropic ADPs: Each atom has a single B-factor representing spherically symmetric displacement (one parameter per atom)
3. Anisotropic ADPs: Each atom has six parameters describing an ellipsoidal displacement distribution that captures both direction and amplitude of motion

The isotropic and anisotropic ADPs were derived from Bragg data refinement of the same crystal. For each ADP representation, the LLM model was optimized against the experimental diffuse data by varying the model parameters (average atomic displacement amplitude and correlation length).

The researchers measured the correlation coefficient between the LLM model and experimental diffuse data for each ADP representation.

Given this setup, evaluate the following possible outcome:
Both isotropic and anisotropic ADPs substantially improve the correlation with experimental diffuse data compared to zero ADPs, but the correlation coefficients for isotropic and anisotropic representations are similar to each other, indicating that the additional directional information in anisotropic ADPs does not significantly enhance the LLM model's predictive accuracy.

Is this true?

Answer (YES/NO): NO